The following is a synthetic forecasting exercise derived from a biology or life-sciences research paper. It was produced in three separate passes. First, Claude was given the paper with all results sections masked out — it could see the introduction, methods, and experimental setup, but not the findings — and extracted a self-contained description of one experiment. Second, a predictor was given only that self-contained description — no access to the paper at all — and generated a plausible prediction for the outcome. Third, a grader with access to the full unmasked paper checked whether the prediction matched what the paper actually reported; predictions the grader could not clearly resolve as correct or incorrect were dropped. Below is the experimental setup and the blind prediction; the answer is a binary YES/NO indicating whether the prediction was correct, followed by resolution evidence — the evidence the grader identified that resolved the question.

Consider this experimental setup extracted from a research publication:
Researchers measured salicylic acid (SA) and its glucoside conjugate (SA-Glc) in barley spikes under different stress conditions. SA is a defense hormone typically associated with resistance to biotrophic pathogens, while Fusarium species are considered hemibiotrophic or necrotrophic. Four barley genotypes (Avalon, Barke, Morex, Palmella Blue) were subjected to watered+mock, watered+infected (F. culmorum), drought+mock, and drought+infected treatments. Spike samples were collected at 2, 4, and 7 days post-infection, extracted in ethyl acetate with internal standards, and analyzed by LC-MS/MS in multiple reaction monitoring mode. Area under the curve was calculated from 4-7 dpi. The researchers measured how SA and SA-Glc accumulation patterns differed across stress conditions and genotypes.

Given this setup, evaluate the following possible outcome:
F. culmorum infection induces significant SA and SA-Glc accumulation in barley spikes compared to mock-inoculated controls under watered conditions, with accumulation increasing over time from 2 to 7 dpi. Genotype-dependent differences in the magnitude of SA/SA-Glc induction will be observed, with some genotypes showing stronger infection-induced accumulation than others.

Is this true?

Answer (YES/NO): NO